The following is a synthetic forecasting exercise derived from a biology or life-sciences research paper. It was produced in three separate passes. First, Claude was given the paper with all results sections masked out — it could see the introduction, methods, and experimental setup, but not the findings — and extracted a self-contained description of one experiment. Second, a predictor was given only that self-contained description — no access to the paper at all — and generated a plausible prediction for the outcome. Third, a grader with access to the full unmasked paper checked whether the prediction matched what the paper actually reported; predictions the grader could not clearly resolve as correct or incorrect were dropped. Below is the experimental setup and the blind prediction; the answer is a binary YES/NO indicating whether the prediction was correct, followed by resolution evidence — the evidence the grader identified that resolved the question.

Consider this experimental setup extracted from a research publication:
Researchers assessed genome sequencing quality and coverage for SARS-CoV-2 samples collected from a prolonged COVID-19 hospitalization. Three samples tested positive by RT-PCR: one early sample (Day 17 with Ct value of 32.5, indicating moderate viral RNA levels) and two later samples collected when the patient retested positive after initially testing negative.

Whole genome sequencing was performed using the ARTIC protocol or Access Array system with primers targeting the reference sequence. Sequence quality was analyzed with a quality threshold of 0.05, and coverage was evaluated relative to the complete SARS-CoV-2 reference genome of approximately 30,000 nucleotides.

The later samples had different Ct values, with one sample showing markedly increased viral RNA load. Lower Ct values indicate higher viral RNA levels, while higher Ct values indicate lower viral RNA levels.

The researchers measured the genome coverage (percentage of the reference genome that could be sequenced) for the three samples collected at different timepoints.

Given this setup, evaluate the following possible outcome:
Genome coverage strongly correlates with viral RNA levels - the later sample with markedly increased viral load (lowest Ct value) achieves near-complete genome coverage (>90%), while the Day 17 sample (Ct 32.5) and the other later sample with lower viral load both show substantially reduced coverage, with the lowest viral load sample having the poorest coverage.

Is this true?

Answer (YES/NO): NO